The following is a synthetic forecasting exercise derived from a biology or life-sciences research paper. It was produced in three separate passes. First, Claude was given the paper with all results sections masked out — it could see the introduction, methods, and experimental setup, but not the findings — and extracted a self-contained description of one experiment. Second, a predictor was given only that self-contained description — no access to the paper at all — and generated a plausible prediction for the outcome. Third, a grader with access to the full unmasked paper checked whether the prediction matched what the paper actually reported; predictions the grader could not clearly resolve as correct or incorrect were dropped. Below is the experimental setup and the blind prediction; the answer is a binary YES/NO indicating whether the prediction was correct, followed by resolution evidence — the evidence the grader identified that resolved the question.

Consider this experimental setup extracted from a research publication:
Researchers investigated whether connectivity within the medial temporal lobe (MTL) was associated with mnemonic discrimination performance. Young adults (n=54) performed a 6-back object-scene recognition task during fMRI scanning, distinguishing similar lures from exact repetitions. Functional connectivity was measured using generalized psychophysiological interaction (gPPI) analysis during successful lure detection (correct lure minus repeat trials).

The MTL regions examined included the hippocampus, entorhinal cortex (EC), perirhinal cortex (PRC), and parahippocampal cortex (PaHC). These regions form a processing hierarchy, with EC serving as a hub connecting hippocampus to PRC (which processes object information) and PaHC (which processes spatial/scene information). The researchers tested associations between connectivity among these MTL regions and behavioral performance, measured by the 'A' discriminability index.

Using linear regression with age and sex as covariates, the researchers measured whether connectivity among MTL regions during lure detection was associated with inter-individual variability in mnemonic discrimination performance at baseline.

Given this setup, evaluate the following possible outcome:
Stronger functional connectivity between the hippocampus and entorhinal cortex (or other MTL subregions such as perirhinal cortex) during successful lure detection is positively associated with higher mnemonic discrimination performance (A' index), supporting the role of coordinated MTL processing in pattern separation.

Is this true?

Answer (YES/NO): NO